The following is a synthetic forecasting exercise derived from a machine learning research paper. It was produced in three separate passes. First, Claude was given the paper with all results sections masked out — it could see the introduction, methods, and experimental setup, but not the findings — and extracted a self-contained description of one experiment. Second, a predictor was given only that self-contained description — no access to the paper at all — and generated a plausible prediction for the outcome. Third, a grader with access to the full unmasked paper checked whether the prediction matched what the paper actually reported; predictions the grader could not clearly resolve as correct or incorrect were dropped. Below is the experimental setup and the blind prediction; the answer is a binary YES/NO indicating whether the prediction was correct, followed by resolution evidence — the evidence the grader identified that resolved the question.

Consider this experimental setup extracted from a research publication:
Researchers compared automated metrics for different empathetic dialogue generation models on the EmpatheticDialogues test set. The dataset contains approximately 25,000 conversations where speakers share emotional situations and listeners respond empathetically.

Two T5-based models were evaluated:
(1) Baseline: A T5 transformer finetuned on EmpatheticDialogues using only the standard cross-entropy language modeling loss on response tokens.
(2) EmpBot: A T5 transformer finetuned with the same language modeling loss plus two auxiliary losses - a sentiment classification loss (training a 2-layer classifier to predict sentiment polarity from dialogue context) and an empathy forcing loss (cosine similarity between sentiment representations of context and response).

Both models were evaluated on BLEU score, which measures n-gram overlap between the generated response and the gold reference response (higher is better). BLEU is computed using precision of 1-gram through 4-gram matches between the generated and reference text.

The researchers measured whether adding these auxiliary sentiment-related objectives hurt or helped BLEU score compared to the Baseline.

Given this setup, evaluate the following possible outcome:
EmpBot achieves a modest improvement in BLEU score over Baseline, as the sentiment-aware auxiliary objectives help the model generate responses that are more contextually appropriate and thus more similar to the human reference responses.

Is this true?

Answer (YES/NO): NO